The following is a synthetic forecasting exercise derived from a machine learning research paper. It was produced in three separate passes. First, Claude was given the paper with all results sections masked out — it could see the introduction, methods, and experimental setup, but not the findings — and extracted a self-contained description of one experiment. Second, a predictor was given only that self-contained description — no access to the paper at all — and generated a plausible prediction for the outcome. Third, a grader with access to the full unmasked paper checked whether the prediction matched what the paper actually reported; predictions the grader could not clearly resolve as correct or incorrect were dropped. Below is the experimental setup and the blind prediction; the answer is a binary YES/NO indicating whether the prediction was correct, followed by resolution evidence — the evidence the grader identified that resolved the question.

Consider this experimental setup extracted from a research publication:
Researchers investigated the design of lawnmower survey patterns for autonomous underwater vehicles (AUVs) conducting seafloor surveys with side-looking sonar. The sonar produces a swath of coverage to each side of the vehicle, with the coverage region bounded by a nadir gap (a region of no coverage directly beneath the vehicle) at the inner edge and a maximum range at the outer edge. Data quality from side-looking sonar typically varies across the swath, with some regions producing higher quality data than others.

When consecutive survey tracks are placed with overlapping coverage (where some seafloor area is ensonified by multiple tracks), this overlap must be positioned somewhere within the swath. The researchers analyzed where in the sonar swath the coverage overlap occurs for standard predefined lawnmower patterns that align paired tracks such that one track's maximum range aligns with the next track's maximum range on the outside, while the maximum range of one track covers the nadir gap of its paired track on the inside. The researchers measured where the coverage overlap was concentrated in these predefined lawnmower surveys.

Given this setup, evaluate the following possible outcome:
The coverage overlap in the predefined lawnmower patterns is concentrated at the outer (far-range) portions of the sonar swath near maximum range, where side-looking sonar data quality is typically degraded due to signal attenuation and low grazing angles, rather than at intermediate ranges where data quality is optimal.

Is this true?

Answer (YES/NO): NO